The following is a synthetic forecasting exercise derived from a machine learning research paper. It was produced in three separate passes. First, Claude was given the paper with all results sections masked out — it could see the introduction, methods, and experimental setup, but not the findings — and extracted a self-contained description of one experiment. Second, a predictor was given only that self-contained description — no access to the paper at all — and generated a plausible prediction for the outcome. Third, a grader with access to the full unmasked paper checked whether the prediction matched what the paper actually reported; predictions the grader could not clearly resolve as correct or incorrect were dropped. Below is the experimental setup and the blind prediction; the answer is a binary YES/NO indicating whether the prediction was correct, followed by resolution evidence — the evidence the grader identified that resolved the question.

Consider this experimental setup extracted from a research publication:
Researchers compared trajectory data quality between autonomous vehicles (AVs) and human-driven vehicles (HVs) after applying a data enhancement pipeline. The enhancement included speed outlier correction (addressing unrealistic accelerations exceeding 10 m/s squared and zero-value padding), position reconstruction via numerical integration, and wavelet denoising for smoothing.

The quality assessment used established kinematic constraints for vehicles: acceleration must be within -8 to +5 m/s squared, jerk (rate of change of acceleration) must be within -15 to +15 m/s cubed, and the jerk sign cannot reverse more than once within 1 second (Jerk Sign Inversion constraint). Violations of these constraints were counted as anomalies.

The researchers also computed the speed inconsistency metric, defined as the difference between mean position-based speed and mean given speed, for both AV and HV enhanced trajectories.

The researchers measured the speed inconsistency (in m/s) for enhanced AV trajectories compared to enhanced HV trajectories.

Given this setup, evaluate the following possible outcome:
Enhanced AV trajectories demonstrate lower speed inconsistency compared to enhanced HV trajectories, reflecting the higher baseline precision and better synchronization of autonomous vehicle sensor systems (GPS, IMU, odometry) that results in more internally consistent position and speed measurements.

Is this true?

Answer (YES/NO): YES